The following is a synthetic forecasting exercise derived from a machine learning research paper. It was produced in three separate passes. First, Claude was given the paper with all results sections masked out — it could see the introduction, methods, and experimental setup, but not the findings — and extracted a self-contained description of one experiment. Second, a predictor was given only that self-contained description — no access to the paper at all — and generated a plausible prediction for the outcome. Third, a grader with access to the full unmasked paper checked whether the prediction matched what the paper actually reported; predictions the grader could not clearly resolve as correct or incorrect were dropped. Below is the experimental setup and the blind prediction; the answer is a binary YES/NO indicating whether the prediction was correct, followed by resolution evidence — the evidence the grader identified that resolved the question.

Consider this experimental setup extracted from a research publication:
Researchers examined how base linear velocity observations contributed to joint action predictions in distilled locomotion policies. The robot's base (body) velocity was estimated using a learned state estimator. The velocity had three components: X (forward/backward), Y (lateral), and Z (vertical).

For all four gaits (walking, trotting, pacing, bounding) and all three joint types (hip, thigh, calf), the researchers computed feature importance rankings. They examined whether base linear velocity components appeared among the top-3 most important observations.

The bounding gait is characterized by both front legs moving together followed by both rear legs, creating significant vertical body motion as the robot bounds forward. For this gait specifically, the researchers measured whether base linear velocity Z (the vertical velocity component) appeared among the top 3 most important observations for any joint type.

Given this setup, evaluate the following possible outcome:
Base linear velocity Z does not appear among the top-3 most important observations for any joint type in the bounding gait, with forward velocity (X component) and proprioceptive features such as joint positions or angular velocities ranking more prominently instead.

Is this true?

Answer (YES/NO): NO